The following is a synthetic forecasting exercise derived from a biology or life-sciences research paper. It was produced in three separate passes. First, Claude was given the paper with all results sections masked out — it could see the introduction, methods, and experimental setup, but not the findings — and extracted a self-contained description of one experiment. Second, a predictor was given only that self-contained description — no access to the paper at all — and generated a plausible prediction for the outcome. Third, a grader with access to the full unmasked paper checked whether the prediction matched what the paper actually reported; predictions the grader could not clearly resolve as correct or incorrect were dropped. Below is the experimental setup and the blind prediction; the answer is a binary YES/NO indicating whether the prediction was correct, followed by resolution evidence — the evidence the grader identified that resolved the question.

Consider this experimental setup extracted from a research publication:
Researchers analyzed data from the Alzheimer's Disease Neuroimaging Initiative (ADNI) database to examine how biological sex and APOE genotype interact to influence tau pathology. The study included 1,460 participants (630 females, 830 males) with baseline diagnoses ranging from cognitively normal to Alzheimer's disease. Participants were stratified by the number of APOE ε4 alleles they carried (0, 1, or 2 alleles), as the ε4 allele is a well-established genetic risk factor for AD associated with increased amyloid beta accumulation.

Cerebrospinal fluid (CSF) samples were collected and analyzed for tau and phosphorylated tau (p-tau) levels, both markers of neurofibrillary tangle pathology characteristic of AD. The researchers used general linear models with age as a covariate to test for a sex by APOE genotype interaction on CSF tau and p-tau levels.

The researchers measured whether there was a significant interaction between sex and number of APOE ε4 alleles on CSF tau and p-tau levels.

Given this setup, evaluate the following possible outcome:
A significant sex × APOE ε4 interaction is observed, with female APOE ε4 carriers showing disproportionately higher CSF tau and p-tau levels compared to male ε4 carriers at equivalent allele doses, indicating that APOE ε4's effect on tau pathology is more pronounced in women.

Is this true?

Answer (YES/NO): YES